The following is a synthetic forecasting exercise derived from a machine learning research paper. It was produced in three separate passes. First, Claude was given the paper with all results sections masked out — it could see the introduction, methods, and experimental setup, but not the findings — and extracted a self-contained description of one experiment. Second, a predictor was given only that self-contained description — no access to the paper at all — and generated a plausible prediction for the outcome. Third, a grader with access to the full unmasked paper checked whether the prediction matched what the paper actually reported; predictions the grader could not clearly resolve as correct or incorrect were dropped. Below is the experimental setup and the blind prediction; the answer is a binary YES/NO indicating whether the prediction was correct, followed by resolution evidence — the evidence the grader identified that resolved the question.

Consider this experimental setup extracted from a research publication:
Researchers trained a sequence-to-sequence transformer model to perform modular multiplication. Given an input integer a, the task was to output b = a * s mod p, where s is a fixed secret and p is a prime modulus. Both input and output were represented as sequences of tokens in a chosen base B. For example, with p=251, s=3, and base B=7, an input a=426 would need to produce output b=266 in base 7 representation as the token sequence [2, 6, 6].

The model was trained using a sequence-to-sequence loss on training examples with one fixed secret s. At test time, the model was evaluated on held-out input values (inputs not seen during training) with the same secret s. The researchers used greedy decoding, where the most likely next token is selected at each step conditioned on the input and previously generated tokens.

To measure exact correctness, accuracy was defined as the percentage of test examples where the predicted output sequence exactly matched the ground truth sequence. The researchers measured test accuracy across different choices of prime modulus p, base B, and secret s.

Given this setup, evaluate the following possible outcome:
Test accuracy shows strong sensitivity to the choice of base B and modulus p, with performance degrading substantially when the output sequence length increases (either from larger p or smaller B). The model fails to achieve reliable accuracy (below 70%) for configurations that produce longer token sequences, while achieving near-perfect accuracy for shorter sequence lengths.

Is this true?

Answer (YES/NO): NO